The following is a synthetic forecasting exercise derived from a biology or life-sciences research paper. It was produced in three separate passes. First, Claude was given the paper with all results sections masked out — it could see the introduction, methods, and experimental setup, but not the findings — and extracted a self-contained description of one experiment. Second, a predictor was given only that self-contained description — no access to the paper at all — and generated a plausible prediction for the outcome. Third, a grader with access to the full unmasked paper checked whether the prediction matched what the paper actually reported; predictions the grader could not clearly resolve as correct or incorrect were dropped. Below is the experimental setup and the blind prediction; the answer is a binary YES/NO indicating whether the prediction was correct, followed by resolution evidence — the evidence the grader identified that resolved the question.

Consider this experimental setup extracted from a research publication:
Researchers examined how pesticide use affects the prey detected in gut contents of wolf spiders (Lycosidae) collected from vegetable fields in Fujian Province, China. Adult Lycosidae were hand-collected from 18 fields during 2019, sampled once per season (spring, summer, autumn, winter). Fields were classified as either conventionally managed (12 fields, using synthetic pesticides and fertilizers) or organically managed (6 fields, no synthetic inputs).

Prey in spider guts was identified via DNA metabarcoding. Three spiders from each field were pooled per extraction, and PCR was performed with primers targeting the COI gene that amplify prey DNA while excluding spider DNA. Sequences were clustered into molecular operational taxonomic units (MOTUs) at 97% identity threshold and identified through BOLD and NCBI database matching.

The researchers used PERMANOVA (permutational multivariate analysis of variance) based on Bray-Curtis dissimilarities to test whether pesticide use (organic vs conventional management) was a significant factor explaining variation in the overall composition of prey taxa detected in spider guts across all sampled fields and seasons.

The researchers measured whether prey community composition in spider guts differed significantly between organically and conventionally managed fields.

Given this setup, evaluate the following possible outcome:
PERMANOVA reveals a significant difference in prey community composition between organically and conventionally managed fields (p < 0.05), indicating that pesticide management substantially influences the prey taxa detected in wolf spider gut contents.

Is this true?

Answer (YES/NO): YES